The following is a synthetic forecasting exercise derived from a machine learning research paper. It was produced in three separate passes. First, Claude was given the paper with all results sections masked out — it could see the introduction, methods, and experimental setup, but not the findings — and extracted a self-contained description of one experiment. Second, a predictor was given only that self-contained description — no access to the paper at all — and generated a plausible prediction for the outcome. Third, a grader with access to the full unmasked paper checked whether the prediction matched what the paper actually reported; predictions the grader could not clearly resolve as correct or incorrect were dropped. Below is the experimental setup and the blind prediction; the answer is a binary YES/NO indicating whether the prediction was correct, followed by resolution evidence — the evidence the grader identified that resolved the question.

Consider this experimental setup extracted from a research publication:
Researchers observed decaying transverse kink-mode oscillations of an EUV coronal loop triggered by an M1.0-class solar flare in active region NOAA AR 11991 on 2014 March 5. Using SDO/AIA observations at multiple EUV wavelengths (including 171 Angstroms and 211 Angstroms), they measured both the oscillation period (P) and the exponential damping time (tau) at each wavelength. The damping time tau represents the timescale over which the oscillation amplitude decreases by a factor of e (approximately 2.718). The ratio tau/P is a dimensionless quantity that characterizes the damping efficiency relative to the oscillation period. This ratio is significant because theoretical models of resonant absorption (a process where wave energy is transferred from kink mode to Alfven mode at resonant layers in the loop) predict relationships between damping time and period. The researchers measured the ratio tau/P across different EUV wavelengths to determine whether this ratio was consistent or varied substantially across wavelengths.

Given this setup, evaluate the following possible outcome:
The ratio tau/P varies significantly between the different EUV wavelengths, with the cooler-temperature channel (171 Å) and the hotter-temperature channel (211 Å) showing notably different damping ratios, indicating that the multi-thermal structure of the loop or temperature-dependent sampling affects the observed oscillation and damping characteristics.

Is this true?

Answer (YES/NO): NO